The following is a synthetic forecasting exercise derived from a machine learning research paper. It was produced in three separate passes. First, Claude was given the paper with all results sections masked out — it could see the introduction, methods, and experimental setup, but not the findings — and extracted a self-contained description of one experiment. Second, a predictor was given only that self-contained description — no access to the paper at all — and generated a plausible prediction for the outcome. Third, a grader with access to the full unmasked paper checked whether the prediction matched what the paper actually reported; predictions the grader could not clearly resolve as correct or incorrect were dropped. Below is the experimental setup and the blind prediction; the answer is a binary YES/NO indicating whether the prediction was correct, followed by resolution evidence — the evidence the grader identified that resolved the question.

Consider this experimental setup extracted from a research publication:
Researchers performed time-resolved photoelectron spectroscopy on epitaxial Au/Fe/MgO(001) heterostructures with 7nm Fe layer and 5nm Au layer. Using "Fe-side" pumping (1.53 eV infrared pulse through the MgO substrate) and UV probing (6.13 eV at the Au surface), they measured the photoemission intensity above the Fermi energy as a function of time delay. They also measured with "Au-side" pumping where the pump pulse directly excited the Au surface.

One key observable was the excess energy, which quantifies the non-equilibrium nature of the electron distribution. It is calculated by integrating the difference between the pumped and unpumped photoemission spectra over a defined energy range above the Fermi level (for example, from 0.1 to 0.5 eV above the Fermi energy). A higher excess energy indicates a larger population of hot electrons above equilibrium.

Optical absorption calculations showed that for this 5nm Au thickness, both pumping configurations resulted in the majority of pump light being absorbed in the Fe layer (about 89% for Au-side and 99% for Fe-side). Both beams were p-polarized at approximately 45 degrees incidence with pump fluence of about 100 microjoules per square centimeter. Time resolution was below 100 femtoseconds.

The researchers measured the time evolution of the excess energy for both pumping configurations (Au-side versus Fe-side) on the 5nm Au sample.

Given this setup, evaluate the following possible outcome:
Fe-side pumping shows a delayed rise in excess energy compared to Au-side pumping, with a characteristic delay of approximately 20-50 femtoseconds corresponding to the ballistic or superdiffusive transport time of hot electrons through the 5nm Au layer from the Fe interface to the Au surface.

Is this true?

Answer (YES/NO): NO